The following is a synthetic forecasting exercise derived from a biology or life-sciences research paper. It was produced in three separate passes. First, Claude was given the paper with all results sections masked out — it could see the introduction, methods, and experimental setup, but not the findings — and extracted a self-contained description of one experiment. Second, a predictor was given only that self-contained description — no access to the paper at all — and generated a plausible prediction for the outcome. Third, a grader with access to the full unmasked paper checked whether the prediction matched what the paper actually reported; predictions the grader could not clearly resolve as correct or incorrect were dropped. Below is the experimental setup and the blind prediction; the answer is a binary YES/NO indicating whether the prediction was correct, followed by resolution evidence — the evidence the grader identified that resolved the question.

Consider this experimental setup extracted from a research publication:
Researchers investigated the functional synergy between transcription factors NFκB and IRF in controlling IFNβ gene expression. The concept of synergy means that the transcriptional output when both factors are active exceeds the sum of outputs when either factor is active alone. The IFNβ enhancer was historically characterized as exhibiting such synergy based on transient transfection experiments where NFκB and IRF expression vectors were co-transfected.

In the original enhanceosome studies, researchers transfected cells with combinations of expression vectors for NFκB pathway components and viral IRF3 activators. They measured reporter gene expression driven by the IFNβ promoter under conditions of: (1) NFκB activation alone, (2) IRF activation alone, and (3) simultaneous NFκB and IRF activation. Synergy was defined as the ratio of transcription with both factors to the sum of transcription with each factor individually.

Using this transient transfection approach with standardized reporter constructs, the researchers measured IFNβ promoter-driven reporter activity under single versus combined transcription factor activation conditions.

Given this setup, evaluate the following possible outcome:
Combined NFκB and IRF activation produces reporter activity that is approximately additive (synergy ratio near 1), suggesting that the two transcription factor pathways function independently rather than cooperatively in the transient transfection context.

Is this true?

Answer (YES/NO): NO